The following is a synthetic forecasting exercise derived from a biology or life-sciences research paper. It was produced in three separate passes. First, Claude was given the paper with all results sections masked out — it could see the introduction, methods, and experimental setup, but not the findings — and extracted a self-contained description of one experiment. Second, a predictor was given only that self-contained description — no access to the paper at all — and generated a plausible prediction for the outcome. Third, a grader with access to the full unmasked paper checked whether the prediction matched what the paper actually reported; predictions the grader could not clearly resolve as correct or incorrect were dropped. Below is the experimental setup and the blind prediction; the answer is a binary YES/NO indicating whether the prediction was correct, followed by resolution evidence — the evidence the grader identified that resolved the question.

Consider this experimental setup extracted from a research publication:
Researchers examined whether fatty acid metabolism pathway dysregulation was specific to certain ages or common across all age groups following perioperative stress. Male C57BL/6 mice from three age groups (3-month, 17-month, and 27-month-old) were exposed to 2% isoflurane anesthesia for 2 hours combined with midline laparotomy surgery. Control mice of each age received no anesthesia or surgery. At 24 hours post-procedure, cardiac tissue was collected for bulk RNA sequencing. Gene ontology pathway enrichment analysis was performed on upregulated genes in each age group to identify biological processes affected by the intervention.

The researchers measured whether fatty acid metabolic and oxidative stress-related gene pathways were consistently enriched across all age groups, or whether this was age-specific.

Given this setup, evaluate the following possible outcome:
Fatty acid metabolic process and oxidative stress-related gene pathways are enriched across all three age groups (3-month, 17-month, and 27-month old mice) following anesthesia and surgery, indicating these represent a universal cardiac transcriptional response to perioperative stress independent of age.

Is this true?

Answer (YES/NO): YES